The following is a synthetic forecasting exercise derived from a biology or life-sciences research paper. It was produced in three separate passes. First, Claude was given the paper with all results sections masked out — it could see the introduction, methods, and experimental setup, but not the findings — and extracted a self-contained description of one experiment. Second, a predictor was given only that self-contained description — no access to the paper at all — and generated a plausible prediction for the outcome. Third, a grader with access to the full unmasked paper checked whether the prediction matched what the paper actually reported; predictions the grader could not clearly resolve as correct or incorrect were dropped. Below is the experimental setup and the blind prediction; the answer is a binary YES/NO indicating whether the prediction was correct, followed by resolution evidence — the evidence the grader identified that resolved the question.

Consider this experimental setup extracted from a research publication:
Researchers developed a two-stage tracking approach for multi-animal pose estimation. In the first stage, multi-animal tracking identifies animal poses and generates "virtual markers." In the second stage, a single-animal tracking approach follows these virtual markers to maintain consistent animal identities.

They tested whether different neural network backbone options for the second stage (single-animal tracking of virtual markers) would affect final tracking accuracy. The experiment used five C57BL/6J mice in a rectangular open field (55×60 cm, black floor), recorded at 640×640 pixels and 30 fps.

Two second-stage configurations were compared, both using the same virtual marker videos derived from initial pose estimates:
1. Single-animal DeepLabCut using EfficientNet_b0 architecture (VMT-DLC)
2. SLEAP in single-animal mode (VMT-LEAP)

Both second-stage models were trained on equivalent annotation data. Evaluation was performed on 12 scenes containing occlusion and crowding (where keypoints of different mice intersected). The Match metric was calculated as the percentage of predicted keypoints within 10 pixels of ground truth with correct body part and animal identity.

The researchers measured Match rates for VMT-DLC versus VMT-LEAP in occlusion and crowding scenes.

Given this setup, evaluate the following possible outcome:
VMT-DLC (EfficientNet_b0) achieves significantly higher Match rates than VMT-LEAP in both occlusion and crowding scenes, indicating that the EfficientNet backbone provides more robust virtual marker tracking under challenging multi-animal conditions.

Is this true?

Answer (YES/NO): YES